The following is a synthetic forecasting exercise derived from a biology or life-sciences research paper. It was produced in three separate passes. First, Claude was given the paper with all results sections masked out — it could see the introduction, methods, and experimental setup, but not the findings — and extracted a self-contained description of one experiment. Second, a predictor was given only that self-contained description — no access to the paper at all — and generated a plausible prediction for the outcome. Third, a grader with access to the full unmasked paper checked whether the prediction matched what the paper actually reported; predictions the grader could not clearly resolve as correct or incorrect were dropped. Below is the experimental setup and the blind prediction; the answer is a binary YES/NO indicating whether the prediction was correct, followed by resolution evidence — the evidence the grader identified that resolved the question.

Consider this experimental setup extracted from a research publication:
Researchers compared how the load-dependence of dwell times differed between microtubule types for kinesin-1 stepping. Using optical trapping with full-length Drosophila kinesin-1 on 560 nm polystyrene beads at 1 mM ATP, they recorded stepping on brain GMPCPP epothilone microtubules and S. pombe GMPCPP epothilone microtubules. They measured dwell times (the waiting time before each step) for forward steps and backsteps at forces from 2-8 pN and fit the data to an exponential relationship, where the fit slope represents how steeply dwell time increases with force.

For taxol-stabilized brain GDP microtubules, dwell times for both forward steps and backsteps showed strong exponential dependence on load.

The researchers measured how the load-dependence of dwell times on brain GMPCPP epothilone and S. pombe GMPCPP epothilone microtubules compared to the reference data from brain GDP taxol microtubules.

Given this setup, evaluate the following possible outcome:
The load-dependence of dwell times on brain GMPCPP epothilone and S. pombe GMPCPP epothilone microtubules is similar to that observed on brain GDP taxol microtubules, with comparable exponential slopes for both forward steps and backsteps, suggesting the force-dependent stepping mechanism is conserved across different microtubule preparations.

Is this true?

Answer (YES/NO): NO